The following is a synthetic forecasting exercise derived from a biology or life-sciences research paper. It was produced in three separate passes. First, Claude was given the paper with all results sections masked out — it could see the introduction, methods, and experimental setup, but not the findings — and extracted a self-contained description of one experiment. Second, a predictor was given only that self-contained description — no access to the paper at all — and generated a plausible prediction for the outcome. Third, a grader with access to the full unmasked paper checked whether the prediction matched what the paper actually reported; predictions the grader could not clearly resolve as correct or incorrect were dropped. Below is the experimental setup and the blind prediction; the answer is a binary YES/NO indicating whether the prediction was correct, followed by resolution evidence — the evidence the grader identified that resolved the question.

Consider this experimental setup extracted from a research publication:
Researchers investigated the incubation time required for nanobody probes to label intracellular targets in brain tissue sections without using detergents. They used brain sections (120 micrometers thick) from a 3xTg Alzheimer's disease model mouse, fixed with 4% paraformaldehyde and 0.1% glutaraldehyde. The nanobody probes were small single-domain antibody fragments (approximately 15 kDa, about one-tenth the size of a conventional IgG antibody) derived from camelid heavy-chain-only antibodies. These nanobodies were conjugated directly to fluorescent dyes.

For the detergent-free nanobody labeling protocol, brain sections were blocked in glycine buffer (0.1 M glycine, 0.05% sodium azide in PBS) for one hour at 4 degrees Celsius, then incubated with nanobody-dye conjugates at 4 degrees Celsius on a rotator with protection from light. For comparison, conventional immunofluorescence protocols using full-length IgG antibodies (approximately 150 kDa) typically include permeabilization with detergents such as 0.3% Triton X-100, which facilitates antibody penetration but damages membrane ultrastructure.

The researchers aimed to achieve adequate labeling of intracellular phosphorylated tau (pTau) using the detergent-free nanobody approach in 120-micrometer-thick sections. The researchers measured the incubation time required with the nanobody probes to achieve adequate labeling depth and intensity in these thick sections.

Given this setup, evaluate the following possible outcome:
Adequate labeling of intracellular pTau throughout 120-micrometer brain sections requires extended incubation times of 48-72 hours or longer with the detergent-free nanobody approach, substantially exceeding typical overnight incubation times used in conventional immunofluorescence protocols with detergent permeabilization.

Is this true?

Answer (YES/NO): YES